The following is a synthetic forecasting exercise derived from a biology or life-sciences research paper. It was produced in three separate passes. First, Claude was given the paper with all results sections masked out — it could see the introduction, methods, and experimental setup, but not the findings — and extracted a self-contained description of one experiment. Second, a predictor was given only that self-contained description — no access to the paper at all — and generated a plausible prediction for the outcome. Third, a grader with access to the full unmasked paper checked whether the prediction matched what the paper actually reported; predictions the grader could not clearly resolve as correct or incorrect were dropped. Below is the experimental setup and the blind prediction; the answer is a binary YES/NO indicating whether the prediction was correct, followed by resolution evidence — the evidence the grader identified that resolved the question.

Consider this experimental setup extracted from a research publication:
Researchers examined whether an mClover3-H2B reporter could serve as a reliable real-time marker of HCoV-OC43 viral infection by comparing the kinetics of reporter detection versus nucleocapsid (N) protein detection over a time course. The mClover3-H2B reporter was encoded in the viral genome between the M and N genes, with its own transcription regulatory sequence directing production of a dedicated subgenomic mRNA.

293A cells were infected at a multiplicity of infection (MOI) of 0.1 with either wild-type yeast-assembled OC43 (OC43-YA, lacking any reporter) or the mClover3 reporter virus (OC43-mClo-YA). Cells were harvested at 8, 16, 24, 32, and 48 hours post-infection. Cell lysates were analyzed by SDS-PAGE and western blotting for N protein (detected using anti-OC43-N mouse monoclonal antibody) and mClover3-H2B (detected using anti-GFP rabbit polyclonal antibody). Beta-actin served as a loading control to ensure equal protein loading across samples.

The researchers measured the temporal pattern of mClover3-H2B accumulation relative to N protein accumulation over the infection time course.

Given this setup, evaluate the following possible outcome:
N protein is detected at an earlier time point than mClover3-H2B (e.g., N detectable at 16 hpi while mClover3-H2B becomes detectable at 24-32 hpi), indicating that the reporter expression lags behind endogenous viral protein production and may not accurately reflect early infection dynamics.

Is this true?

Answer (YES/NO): NO